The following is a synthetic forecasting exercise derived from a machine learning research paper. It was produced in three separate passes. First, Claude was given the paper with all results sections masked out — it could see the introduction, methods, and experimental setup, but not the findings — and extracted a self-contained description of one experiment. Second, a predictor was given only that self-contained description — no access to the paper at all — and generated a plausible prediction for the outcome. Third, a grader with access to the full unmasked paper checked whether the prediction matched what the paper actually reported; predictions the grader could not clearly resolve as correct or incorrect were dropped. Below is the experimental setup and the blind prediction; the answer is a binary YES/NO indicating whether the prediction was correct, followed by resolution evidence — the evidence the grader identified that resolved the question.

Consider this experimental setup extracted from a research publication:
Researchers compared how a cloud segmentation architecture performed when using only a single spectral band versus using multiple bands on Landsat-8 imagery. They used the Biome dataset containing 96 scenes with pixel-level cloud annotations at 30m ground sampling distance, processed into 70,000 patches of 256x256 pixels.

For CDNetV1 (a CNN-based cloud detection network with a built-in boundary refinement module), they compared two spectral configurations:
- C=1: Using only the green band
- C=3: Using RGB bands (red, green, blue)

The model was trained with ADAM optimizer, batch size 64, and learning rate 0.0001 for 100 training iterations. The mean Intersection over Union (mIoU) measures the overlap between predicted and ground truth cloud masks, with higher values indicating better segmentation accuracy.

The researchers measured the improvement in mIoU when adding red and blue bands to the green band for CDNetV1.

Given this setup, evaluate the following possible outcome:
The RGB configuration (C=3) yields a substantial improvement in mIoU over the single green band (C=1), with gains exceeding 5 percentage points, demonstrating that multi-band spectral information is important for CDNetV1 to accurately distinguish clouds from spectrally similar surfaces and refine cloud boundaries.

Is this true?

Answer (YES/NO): YES